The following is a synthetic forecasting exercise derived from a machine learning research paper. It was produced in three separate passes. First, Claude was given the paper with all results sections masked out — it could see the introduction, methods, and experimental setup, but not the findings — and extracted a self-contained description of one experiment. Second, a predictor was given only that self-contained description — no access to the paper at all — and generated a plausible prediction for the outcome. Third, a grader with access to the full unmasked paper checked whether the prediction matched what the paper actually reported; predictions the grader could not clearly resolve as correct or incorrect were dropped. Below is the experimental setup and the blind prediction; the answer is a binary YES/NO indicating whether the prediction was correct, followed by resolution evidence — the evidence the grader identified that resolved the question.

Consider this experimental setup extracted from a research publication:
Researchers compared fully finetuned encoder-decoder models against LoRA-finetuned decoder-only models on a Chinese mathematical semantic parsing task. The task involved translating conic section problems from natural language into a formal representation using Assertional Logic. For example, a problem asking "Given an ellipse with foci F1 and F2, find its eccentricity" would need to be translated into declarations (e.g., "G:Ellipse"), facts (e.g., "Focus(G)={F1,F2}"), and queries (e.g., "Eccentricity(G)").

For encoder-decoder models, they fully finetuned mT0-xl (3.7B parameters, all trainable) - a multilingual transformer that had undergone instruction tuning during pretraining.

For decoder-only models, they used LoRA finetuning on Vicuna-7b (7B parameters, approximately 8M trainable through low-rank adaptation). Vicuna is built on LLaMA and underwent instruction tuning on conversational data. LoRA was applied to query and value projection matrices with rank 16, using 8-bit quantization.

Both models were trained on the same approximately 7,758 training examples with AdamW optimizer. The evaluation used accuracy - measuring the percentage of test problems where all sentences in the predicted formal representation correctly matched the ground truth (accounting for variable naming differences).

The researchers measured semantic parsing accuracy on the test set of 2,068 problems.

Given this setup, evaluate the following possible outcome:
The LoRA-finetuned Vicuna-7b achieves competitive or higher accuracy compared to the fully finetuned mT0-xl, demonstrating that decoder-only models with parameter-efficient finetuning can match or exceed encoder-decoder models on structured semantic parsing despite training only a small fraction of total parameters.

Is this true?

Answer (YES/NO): NO